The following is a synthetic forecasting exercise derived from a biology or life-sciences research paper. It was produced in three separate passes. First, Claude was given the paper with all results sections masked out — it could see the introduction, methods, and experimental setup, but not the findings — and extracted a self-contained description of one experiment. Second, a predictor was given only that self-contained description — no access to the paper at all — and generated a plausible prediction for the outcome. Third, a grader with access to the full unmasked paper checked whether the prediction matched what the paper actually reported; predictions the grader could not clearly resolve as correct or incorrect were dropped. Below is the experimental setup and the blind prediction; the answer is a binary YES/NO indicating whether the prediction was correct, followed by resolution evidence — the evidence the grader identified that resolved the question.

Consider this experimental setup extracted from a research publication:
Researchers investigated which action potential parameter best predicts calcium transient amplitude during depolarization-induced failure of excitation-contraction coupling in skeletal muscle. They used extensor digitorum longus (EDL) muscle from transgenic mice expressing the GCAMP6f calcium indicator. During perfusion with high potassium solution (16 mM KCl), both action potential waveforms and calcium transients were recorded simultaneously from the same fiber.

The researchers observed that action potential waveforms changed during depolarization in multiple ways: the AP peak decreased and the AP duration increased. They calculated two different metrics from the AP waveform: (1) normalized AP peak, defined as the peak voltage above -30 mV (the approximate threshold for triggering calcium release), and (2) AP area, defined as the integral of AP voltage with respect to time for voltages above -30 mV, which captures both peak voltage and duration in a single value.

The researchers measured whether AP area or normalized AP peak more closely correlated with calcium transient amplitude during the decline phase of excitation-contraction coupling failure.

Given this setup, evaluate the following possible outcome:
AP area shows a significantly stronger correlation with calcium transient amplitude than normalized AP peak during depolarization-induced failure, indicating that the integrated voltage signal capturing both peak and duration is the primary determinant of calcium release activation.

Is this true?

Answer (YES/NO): YES